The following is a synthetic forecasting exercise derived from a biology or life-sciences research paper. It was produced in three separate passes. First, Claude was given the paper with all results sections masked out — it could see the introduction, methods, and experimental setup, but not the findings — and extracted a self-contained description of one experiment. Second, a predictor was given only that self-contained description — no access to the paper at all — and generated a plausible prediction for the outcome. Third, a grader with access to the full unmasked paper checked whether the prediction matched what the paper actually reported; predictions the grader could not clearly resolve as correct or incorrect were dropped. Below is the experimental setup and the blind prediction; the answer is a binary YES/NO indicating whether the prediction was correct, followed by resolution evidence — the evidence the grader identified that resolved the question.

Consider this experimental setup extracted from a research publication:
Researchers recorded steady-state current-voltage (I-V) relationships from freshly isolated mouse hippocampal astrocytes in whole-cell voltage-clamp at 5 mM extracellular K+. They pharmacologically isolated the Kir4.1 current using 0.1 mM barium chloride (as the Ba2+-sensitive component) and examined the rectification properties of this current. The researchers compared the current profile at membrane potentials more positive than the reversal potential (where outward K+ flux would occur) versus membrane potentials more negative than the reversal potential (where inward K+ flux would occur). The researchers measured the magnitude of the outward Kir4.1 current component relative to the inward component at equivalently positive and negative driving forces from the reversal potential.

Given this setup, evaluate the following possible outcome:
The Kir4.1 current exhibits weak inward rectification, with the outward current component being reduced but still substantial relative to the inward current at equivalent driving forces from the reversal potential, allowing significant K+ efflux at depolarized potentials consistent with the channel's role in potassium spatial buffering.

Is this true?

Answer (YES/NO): YES